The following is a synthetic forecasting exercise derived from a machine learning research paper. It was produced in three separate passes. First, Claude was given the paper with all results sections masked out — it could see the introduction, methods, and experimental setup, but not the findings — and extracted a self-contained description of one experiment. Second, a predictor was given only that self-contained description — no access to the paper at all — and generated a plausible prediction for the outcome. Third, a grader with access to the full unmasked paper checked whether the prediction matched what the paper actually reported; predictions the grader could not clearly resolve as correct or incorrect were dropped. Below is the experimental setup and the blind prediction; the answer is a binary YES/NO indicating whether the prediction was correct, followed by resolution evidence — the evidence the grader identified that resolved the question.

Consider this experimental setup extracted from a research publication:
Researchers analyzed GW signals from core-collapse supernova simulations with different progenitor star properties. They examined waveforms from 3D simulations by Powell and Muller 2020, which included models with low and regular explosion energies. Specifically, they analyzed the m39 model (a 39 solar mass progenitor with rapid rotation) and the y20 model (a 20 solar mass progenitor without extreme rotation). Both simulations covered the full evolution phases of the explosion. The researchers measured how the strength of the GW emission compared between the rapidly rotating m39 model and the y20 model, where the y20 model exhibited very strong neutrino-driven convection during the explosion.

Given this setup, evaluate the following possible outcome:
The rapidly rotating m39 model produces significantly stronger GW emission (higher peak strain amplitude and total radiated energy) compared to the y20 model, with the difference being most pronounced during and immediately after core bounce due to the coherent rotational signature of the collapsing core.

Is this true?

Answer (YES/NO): NO